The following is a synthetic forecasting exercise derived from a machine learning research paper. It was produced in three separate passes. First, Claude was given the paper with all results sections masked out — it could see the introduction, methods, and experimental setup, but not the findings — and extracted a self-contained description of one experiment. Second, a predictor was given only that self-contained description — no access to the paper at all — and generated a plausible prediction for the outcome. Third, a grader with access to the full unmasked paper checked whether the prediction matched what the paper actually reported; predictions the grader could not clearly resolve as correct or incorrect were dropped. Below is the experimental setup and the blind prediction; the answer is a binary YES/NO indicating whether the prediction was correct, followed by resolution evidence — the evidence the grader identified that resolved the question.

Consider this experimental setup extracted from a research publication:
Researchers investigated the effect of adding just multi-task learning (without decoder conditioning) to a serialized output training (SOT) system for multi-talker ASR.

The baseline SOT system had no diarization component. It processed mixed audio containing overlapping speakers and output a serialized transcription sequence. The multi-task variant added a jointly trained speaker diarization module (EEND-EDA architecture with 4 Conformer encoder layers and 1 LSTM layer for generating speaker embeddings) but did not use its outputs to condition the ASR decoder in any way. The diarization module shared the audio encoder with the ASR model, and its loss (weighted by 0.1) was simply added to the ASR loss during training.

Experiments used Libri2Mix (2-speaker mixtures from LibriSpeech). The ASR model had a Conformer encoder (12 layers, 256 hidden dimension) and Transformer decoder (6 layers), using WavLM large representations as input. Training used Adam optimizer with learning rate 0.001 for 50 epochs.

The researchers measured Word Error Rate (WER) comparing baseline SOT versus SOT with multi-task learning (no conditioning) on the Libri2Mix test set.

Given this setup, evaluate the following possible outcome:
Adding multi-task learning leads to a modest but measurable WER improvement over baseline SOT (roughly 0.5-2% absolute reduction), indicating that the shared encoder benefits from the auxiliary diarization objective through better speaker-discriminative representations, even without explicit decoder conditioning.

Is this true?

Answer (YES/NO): NO